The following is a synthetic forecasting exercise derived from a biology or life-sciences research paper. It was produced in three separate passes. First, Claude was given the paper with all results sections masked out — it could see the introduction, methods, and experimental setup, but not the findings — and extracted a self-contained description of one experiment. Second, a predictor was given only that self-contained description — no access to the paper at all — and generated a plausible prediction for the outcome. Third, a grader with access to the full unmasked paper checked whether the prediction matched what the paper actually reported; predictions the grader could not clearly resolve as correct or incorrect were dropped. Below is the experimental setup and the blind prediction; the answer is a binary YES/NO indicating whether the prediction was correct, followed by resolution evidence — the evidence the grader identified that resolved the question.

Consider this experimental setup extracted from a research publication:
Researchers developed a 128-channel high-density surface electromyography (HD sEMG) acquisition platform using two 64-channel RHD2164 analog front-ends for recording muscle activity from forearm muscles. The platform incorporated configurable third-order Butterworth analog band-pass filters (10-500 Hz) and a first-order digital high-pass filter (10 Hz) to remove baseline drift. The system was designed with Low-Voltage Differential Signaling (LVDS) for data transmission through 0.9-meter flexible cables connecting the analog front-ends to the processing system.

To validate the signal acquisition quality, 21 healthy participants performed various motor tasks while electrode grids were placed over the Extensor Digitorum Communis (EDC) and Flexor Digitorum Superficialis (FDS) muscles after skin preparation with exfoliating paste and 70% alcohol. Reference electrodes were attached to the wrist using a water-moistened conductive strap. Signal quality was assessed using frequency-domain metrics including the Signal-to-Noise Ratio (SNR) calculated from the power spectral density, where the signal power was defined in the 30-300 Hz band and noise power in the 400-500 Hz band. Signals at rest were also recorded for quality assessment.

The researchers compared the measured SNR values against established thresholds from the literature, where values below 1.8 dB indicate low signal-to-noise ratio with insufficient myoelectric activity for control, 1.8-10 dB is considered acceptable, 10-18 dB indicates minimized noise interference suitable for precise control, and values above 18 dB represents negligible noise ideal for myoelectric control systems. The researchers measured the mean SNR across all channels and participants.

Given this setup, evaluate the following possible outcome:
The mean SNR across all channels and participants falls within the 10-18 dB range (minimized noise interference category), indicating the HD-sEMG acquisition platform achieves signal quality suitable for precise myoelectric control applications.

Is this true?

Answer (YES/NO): YES